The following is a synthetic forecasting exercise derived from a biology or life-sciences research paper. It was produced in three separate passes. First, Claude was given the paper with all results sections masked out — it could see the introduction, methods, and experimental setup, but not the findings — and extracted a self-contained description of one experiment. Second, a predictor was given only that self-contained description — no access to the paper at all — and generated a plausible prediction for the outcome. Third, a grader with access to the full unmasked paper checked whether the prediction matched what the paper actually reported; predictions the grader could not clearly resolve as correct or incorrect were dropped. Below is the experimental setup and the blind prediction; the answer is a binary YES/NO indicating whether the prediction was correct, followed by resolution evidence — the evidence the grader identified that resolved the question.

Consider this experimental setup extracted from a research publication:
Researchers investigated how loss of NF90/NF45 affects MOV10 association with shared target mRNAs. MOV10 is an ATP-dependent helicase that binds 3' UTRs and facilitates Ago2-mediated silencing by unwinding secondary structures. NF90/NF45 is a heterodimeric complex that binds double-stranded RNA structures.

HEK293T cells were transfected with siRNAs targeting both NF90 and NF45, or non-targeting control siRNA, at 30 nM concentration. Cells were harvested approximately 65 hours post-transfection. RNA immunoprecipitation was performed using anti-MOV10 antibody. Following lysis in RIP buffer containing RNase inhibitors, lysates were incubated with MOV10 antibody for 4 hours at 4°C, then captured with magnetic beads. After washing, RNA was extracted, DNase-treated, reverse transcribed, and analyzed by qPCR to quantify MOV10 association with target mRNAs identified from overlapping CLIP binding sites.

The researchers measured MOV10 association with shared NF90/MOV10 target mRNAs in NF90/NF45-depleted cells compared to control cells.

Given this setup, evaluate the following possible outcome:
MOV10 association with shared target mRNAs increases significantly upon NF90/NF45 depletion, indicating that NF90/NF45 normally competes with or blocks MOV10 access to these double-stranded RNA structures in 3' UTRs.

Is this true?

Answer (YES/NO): YES